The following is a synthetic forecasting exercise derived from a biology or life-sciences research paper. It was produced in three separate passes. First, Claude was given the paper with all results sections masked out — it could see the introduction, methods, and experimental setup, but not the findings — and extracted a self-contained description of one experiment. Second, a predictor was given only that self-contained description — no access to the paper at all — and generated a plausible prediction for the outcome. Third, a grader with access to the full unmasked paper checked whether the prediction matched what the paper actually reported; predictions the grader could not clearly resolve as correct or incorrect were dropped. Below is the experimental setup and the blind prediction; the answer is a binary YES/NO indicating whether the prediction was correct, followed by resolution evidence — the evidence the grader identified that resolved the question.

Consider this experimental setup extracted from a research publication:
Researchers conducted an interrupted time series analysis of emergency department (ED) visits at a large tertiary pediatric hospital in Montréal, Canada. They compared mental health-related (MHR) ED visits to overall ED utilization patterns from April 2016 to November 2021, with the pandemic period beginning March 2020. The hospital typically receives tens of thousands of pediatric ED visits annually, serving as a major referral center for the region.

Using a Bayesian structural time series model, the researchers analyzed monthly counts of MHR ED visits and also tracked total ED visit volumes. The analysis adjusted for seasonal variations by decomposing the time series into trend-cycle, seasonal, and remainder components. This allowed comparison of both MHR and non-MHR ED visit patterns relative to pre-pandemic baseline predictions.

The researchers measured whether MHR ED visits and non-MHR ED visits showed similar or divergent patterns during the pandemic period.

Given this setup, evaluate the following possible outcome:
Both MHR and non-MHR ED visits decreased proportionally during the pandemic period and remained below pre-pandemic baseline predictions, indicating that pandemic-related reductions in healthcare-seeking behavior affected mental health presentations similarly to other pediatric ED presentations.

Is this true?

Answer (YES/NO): NO